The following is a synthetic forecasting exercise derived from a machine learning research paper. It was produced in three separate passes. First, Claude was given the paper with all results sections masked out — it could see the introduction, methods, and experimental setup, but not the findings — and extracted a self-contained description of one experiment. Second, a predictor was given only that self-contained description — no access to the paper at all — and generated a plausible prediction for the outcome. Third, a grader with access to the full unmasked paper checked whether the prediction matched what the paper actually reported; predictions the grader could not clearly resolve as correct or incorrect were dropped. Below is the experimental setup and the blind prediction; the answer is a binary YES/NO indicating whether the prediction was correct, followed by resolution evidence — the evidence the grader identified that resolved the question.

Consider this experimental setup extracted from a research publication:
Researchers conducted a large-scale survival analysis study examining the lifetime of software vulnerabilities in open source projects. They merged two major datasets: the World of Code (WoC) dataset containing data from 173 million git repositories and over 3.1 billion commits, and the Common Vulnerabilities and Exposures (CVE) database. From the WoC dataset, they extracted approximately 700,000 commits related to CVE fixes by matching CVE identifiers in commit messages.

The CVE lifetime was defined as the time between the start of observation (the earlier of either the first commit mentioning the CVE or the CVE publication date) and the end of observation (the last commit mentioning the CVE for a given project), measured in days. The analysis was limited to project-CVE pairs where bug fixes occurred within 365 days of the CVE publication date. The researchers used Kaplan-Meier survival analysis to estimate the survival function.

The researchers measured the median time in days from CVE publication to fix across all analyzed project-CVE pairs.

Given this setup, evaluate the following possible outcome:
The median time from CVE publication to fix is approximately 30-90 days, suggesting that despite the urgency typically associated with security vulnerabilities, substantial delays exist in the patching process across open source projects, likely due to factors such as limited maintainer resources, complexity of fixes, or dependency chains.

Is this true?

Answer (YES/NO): YES